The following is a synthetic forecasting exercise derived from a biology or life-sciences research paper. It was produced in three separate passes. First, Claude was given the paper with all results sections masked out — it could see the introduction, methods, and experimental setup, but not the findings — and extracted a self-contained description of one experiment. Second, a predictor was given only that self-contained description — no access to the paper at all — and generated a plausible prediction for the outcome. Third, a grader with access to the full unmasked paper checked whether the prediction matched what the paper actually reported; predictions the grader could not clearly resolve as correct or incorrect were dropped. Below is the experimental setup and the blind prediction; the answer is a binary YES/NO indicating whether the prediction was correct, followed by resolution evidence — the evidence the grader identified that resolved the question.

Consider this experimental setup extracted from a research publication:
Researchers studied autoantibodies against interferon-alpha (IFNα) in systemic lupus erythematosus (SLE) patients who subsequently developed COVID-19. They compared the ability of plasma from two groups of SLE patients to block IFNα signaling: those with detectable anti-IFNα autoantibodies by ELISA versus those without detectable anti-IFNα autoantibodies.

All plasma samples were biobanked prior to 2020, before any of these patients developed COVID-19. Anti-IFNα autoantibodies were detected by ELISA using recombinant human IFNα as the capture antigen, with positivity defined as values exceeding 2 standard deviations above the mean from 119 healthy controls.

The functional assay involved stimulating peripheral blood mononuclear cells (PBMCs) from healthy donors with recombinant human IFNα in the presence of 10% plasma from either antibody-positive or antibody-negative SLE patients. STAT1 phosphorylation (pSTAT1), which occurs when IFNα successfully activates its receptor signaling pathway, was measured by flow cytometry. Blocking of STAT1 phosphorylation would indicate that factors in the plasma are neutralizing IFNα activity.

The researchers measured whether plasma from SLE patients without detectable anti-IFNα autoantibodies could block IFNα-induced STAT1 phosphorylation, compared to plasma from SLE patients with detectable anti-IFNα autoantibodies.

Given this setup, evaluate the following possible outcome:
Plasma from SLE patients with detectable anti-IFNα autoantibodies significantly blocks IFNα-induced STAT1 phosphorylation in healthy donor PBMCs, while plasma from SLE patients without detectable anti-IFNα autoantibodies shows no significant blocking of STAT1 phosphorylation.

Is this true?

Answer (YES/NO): NO